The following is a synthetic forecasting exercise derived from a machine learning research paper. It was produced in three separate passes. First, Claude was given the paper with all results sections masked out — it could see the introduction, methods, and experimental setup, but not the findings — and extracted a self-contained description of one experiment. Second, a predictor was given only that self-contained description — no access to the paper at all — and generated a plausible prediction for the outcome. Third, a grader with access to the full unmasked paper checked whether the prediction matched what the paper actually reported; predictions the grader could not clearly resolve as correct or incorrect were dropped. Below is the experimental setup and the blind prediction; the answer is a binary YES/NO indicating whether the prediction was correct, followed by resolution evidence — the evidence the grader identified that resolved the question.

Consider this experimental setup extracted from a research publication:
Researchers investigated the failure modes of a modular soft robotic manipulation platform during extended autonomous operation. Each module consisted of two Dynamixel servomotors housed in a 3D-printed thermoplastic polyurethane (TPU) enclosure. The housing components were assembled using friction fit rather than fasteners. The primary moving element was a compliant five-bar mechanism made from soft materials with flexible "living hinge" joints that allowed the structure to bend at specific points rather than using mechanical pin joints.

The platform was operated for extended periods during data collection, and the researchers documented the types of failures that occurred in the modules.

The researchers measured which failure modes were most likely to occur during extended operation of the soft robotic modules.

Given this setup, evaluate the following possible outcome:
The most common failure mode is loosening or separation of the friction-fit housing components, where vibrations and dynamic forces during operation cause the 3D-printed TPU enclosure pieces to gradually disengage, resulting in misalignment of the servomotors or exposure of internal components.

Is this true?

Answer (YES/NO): NO